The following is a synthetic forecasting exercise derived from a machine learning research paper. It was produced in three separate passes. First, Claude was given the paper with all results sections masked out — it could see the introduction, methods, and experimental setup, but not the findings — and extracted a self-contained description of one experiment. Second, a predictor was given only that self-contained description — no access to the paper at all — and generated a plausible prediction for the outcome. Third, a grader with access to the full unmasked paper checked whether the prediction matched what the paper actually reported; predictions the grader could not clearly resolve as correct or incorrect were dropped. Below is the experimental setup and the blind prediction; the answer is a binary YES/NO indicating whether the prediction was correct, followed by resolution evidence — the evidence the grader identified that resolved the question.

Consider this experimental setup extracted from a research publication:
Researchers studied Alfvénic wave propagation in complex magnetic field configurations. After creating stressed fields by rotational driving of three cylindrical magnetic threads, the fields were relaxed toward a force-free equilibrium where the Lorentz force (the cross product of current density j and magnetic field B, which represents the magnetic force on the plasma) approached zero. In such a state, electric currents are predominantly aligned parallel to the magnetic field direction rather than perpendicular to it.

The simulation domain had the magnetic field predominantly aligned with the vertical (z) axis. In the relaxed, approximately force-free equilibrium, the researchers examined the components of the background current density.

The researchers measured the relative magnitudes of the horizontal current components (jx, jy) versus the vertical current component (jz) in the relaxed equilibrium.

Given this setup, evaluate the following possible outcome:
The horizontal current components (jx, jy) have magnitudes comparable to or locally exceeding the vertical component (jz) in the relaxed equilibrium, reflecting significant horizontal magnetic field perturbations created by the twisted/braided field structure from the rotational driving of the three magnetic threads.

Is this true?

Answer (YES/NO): NO